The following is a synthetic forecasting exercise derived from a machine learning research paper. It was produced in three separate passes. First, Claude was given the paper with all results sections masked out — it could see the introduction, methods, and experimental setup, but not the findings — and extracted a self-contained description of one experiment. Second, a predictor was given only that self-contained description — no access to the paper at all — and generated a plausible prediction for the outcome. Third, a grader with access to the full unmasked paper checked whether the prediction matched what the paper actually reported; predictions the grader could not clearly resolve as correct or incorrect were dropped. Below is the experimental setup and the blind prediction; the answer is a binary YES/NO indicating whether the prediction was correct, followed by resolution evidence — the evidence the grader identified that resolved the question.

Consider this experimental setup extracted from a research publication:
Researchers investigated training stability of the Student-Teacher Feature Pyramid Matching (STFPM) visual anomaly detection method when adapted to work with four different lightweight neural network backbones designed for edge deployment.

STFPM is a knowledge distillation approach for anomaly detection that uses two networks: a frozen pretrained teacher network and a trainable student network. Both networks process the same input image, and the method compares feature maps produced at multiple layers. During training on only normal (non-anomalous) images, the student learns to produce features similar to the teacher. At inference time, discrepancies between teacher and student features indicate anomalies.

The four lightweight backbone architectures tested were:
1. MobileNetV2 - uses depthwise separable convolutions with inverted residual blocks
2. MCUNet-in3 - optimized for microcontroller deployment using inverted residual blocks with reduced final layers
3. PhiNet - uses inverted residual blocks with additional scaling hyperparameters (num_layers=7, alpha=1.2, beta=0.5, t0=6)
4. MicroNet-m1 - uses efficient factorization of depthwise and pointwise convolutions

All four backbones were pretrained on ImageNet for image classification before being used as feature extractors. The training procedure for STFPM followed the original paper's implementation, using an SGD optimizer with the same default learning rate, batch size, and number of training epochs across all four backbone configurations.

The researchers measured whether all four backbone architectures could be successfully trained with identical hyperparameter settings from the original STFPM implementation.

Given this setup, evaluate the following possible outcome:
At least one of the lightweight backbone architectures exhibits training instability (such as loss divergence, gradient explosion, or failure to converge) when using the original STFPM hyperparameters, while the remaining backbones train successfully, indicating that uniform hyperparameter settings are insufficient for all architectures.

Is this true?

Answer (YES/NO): YES